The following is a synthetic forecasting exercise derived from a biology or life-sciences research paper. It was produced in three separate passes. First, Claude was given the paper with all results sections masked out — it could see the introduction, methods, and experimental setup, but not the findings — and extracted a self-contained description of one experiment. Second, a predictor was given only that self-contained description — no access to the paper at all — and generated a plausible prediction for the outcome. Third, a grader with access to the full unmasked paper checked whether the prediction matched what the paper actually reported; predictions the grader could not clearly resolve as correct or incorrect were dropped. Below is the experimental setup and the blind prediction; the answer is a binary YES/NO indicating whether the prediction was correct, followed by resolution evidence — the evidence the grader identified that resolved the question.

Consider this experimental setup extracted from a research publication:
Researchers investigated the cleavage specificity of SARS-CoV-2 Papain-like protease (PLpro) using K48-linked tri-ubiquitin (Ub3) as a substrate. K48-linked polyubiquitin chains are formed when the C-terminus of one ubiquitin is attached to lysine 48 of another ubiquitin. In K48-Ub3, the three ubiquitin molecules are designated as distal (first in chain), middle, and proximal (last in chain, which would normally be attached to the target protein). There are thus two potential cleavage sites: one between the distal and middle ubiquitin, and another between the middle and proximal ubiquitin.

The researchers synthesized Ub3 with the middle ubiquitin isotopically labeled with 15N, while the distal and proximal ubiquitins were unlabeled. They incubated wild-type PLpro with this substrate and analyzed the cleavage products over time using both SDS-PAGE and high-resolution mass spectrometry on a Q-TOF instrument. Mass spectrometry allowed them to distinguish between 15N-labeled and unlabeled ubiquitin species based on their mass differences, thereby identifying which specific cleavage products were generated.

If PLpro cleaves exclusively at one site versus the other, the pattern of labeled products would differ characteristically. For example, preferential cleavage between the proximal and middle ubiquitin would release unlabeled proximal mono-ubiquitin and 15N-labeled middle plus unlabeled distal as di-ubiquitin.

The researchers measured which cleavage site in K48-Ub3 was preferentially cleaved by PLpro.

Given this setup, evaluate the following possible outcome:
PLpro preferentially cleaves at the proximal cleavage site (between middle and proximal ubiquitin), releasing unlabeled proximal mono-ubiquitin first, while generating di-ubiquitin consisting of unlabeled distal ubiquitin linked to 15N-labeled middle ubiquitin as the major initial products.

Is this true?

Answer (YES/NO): YES